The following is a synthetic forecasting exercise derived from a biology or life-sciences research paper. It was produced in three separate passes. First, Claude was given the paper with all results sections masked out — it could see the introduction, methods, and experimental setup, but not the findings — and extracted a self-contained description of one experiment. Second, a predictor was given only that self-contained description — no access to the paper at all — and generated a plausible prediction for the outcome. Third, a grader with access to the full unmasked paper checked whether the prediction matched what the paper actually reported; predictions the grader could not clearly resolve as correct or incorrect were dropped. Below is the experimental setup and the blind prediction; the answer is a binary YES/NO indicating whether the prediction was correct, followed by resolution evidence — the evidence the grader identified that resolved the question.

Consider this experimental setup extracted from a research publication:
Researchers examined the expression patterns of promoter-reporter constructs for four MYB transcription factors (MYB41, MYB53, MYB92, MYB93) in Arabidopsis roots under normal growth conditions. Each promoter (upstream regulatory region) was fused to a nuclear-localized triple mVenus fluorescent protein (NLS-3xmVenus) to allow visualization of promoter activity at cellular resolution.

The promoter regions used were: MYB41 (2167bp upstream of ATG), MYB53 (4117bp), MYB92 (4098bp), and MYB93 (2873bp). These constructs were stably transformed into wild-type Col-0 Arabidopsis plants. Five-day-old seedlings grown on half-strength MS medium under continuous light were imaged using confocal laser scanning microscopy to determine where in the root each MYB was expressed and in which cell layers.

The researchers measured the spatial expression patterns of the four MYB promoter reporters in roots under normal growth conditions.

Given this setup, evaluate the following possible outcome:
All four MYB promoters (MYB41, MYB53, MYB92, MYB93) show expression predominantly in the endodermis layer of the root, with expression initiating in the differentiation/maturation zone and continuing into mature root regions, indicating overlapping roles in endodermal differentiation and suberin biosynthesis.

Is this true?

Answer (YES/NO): NO